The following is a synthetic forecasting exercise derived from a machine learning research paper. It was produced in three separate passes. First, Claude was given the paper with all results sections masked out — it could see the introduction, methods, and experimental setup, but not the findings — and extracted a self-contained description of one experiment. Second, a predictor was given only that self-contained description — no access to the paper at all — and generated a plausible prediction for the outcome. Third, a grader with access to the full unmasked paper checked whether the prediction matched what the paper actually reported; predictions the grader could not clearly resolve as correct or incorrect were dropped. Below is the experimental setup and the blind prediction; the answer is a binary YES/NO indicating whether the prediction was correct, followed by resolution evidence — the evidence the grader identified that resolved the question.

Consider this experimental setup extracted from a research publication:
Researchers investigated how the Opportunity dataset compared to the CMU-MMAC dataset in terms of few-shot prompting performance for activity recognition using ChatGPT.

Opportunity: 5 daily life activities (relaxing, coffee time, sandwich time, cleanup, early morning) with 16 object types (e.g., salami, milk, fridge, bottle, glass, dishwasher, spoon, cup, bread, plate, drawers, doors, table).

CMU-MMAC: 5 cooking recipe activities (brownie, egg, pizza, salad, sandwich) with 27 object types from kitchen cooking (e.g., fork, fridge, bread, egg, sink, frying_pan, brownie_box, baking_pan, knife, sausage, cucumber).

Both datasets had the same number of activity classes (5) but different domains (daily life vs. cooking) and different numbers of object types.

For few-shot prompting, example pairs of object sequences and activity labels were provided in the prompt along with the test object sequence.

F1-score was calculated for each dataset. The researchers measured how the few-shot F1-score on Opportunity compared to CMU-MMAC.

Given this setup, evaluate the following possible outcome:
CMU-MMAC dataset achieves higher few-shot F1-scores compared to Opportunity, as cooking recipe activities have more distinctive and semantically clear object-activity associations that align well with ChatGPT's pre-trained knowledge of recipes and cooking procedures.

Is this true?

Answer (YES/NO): YES